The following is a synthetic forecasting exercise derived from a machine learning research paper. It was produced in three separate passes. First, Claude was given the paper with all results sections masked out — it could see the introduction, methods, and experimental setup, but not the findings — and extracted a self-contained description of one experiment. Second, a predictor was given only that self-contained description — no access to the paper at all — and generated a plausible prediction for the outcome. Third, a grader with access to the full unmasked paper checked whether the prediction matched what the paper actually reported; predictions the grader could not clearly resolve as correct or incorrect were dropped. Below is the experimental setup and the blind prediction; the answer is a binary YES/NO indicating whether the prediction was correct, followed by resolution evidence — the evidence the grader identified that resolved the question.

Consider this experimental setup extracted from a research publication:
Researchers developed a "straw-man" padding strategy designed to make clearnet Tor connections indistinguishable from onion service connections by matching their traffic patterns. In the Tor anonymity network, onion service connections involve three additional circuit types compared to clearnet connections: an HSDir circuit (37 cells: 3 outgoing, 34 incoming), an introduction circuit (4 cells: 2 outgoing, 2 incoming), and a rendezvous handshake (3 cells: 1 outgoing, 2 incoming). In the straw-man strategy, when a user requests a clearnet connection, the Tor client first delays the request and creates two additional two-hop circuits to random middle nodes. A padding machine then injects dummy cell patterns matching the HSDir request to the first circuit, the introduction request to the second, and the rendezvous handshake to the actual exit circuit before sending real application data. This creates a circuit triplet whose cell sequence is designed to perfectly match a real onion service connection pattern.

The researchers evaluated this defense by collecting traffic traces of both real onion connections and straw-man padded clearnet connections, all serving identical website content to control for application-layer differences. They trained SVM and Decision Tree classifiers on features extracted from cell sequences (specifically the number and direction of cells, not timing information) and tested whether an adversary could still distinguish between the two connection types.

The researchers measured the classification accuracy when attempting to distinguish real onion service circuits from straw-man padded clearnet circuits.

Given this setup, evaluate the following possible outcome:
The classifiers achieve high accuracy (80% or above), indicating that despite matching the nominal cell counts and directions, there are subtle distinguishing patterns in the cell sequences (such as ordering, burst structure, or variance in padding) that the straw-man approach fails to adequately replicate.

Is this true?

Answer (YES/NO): NO